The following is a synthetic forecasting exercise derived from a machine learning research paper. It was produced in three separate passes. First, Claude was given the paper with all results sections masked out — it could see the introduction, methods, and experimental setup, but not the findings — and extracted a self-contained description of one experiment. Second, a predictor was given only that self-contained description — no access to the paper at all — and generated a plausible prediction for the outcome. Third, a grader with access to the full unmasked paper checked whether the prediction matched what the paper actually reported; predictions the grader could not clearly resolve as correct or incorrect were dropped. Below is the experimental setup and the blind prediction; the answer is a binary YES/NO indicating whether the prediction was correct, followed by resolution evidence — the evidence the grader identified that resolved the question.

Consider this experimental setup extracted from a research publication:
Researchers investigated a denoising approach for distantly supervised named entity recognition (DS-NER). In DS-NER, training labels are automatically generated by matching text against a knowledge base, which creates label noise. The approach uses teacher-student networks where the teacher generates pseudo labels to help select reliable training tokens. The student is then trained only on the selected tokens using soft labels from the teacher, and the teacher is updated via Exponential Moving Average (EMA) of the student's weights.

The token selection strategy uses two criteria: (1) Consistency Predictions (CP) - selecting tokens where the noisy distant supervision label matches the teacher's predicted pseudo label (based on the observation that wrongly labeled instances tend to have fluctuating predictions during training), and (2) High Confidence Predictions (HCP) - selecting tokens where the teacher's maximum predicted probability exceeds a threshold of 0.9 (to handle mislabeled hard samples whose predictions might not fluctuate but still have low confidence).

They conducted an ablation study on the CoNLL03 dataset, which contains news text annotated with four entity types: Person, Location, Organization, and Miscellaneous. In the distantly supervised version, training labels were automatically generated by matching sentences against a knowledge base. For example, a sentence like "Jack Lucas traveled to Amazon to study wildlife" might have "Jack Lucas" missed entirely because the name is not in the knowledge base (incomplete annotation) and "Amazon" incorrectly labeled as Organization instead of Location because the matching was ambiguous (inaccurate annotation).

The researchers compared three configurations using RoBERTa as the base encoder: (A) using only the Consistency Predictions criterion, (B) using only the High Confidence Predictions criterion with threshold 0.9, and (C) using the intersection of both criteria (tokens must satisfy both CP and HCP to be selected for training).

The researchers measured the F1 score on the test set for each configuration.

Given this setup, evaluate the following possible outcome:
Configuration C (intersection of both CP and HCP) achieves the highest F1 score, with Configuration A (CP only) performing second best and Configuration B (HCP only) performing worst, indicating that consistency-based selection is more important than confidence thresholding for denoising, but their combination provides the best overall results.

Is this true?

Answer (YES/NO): YES